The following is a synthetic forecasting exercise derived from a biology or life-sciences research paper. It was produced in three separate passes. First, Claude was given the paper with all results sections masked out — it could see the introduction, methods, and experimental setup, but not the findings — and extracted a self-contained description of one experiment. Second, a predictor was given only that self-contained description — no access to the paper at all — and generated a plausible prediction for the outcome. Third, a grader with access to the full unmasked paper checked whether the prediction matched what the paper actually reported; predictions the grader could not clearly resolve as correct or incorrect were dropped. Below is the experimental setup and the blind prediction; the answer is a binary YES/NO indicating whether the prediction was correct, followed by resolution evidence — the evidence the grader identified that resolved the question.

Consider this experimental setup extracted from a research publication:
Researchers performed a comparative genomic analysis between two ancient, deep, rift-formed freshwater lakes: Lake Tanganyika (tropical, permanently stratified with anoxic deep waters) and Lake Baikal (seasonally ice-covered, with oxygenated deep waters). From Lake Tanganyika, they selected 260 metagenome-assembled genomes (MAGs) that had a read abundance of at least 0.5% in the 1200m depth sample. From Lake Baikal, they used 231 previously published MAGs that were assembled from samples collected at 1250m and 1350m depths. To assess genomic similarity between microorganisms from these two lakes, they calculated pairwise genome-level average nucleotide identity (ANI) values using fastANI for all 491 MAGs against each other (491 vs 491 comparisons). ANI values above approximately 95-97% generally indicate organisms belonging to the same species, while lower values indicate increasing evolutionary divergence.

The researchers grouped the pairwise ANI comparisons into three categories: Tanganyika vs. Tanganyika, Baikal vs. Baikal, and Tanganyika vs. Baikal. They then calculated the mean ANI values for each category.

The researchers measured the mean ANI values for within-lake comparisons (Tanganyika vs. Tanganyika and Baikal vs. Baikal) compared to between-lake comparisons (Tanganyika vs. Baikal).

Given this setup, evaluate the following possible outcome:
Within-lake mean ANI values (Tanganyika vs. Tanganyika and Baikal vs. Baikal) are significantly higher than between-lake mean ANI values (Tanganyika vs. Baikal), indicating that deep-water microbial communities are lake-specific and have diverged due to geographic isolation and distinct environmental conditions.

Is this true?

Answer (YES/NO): NO